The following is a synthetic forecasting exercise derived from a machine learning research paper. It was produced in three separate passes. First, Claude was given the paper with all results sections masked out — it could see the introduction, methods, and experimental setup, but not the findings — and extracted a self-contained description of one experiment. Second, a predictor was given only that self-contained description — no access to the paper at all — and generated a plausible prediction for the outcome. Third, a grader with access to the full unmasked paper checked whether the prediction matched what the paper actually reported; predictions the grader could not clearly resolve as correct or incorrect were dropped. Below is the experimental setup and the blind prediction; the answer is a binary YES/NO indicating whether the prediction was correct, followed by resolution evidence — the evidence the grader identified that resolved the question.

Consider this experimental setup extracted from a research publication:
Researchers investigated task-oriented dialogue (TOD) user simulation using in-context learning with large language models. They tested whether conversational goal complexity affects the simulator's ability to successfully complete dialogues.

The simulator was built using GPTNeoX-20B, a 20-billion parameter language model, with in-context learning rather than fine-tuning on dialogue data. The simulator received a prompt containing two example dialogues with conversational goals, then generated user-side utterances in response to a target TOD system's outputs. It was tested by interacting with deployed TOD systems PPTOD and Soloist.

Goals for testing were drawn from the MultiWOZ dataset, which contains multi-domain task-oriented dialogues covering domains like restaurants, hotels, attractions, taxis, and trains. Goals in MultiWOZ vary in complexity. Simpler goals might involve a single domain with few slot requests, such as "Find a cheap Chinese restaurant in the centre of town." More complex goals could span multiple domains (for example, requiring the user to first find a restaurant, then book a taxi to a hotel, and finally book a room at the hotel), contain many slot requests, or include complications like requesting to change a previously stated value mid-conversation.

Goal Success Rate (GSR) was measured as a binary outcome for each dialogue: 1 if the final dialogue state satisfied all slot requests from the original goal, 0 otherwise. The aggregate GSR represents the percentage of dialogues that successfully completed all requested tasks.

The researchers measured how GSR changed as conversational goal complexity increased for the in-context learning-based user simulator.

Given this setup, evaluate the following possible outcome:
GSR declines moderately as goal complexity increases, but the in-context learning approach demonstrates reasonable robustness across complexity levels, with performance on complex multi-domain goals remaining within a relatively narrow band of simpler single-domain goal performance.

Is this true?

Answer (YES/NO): NO